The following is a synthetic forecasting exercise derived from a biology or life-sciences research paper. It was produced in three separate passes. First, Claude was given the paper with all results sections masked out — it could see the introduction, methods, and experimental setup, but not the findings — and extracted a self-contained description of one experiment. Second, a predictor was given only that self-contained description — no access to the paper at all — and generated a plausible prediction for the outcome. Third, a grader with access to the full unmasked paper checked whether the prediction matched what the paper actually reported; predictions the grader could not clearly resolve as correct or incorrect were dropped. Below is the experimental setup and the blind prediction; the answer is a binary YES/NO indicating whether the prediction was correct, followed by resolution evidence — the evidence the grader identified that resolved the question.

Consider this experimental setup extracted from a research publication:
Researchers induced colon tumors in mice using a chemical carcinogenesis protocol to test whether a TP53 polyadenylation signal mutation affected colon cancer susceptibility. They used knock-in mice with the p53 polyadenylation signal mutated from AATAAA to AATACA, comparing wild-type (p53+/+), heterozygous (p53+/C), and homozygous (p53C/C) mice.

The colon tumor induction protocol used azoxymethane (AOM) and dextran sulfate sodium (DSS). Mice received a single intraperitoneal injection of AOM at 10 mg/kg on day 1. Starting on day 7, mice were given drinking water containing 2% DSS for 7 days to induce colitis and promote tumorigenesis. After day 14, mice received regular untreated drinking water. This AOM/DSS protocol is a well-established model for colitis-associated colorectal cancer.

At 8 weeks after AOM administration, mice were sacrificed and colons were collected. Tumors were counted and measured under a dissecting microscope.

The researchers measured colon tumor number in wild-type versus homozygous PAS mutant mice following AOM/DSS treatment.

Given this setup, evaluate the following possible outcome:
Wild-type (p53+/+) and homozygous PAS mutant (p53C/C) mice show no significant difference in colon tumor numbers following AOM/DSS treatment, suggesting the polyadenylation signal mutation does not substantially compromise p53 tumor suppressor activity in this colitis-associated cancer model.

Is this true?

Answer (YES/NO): NO